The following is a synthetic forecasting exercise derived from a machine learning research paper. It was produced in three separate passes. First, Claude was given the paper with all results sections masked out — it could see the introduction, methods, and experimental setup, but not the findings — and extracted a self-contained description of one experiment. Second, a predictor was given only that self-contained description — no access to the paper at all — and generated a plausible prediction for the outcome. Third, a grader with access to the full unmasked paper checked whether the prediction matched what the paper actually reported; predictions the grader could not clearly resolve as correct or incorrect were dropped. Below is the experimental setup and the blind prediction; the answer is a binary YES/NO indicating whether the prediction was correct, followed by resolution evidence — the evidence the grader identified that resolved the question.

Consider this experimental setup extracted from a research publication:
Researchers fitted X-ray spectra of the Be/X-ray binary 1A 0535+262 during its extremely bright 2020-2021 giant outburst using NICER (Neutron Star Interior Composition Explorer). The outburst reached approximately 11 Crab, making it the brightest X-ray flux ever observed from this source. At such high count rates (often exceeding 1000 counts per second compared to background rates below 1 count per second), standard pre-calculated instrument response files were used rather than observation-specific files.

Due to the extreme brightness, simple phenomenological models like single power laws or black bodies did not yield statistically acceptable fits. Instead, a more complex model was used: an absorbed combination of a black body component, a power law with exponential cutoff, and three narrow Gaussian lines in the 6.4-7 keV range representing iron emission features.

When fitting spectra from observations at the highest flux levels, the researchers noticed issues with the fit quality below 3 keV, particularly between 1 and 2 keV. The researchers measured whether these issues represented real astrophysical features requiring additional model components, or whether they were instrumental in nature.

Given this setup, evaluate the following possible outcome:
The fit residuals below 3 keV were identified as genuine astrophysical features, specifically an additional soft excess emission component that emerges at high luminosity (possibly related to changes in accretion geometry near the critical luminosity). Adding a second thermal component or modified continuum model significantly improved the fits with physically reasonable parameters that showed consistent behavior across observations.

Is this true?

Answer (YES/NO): NO